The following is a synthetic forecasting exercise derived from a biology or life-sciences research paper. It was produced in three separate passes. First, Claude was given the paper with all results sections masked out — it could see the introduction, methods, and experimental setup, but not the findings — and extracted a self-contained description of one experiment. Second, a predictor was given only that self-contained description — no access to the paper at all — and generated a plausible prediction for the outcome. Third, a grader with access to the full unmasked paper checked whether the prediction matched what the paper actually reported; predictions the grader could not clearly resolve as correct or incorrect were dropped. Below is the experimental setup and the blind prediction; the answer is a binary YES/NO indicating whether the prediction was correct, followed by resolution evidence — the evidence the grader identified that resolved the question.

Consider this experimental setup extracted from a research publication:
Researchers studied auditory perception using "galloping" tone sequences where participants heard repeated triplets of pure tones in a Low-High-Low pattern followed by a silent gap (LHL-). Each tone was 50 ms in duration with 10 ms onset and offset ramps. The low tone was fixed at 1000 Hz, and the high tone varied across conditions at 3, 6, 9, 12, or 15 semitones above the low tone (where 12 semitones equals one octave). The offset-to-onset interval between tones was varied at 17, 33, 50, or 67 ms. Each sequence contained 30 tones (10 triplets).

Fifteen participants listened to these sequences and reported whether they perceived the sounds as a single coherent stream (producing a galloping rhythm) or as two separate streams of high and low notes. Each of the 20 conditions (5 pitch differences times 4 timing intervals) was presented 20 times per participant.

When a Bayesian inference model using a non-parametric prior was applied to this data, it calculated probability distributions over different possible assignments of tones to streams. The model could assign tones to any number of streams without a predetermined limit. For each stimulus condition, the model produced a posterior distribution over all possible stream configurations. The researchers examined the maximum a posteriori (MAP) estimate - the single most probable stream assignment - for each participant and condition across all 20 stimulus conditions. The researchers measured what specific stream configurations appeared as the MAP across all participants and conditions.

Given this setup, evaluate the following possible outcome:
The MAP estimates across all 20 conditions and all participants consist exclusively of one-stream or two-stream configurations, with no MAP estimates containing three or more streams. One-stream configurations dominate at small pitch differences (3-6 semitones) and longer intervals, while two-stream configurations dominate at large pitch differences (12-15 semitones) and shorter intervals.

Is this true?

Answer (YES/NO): YES